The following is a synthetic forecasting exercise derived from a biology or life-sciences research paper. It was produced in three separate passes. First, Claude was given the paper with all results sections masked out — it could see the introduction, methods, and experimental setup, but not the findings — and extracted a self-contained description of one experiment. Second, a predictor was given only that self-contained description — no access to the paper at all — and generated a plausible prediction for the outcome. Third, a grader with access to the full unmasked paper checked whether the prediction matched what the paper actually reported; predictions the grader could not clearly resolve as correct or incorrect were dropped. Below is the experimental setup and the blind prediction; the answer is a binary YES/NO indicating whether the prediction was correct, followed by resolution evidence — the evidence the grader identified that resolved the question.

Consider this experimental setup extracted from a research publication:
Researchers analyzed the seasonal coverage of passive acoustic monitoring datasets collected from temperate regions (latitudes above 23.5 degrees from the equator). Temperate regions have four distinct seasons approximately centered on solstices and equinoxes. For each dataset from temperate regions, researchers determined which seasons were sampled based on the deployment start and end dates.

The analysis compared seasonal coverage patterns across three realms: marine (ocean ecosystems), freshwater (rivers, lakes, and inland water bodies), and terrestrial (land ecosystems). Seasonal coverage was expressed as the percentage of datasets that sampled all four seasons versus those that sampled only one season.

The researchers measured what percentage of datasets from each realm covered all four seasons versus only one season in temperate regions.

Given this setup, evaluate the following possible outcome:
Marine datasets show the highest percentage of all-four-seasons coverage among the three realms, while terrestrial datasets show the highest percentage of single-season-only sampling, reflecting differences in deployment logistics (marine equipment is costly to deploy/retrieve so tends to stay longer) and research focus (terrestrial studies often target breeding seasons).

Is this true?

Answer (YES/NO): NO